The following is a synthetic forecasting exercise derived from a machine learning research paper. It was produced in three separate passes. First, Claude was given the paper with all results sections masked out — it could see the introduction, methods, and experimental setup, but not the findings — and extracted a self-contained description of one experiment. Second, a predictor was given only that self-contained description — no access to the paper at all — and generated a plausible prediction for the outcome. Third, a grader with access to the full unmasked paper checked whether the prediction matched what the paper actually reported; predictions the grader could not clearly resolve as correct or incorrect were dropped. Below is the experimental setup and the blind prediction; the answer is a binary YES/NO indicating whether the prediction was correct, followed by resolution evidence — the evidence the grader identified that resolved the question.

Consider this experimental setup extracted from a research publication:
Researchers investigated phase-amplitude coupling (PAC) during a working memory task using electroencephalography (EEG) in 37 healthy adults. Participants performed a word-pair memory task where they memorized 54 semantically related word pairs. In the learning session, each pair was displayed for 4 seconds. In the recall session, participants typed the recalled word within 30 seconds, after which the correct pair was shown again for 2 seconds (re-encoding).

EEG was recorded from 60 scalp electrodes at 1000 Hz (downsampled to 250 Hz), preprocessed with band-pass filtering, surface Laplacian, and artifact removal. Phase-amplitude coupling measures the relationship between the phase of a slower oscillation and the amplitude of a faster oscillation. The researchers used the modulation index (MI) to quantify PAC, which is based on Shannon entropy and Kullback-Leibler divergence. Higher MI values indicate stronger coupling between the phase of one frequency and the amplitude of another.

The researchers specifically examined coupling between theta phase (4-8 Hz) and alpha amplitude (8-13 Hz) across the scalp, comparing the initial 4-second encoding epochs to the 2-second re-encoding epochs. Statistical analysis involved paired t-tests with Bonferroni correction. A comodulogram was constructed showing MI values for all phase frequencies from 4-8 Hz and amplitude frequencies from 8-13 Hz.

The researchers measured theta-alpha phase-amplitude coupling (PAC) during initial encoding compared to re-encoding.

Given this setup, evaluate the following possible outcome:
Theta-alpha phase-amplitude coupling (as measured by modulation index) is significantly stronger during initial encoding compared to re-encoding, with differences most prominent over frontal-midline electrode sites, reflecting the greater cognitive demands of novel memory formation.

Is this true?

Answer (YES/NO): NO